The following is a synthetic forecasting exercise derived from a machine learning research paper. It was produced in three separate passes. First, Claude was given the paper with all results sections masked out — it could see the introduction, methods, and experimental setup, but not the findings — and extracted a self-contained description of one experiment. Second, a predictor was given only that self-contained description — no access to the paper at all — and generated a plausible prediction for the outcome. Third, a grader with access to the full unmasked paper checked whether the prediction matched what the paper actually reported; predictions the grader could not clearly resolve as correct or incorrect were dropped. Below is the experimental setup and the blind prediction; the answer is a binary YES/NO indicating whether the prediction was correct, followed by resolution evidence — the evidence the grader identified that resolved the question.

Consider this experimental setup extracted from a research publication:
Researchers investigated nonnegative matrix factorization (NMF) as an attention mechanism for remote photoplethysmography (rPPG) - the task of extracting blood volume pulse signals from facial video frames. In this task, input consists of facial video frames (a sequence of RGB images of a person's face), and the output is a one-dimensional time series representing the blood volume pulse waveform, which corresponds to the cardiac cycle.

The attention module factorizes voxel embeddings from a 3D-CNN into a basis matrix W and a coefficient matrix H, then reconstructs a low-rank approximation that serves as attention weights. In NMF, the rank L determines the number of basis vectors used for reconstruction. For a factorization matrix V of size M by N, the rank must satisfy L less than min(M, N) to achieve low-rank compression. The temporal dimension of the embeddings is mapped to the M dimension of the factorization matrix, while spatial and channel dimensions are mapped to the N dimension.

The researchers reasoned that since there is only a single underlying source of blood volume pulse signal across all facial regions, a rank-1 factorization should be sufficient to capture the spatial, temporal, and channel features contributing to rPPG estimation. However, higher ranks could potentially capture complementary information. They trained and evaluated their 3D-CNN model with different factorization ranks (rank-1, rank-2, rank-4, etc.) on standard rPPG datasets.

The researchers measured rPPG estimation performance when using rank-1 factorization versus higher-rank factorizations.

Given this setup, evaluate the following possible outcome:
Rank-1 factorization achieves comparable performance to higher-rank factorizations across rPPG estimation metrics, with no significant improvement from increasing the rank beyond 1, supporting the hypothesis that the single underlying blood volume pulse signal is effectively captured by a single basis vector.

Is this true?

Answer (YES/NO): NO